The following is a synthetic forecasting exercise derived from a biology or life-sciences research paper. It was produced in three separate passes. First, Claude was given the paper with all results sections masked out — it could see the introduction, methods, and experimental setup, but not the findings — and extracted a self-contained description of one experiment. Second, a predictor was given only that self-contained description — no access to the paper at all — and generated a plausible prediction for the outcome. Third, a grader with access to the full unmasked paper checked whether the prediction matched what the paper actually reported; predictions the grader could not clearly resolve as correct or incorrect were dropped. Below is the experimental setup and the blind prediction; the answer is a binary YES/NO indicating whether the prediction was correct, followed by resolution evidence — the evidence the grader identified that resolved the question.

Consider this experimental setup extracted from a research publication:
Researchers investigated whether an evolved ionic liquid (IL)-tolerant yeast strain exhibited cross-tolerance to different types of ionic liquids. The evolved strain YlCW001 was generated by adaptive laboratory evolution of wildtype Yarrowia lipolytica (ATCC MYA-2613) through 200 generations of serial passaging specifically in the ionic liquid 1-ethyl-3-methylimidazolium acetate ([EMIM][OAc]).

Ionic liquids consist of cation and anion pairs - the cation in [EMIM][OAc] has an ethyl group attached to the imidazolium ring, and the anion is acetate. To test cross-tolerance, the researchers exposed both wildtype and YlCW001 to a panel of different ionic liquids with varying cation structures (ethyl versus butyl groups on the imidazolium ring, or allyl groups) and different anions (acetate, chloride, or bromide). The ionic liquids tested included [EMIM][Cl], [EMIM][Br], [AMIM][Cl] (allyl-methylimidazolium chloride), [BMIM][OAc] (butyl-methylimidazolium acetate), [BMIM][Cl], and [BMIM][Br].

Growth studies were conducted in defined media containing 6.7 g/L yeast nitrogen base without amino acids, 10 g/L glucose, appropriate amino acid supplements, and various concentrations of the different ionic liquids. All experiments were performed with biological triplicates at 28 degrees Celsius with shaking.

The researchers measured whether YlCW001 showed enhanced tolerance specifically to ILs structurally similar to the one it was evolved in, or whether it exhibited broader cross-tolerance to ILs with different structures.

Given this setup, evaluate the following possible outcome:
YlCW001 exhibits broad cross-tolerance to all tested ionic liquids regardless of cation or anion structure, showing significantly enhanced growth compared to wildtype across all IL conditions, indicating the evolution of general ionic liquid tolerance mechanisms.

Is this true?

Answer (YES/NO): NO